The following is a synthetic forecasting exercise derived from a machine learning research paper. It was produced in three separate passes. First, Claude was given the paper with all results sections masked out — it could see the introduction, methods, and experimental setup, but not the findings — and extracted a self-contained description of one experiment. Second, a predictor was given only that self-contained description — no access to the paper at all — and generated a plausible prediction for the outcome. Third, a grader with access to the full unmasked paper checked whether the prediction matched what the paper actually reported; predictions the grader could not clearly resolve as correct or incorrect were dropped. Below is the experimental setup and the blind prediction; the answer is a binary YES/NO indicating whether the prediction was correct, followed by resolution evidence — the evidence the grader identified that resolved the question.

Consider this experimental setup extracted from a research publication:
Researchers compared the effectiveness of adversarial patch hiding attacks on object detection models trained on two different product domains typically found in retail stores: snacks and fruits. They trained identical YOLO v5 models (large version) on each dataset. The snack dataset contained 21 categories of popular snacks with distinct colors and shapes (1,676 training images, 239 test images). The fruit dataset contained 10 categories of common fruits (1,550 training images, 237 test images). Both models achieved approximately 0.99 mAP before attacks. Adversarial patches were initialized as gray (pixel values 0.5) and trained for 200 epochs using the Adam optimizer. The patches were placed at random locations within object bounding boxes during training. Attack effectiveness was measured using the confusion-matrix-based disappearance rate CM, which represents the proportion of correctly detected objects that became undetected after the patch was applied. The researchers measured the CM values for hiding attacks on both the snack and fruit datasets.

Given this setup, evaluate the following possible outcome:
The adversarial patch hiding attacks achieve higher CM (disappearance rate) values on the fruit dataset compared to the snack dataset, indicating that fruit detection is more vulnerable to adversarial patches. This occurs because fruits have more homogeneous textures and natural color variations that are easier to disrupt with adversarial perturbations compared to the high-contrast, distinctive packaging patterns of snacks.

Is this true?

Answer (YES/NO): YES